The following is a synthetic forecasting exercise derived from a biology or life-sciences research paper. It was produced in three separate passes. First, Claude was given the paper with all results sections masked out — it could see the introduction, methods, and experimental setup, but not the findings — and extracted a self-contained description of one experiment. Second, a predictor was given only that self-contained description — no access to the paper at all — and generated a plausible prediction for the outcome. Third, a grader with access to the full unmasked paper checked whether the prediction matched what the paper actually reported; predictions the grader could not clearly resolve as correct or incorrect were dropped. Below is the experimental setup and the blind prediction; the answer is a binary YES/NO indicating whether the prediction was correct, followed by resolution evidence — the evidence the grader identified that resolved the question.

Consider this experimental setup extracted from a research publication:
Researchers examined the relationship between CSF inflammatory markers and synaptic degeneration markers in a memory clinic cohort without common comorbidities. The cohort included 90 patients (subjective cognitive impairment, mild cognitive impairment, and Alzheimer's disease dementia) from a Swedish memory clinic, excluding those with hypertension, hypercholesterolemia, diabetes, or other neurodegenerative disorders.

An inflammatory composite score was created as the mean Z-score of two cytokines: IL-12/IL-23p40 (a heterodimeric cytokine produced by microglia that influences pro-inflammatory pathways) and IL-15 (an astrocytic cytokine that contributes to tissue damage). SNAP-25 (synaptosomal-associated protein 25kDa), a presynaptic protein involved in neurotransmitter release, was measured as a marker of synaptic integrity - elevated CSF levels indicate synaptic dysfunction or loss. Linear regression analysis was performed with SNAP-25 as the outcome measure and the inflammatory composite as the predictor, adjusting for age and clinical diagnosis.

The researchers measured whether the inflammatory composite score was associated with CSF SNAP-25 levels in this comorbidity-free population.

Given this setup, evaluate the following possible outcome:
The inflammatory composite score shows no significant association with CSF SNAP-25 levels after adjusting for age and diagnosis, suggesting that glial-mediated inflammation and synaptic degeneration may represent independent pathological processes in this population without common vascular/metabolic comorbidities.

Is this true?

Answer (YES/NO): NO